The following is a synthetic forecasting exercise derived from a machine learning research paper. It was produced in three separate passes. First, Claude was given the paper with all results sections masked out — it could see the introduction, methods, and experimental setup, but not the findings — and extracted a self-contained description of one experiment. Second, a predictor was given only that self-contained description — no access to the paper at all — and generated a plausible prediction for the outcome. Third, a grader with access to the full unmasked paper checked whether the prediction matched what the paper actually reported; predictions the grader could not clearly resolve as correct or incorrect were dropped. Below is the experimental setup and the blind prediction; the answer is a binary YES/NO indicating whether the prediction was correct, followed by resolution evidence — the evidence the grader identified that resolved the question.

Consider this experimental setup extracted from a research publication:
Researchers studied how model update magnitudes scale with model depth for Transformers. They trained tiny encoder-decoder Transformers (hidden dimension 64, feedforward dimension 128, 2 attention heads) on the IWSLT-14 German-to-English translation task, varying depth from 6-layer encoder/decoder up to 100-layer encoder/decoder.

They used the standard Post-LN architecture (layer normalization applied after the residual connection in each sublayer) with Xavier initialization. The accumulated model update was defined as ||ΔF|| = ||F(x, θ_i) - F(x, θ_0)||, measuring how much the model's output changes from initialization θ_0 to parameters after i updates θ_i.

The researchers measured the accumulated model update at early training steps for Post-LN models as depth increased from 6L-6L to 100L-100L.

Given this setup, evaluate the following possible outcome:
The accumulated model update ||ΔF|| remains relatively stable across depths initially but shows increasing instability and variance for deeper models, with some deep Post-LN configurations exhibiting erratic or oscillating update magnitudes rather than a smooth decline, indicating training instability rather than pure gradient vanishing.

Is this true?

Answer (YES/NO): NO